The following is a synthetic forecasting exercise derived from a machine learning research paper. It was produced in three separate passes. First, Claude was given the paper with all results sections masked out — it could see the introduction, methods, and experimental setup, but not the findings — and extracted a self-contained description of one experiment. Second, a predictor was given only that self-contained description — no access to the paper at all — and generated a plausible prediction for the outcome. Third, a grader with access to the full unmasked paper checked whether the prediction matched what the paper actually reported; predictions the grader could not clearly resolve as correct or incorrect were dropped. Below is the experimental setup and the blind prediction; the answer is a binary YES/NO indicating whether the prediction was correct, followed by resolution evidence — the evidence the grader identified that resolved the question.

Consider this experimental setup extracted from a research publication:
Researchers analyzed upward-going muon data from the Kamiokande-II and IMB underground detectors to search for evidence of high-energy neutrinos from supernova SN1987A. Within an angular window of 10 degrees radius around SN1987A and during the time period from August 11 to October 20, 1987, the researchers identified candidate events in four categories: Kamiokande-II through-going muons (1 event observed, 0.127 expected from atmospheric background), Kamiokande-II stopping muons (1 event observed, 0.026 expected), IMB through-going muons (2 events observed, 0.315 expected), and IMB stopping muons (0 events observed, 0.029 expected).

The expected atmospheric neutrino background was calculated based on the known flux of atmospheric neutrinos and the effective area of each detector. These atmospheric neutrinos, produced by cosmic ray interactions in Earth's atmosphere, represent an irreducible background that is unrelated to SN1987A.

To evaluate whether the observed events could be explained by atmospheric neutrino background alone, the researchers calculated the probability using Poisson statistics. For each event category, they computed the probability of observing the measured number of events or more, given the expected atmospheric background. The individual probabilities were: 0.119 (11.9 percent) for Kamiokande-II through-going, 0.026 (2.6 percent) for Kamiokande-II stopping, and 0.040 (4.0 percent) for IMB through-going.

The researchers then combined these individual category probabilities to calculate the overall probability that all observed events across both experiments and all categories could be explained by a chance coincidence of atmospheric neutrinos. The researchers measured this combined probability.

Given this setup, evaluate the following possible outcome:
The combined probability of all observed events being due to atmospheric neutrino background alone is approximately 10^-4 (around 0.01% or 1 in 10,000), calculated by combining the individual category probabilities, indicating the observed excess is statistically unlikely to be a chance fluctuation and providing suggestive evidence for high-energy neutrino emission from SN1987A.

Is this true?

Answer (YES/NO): NO